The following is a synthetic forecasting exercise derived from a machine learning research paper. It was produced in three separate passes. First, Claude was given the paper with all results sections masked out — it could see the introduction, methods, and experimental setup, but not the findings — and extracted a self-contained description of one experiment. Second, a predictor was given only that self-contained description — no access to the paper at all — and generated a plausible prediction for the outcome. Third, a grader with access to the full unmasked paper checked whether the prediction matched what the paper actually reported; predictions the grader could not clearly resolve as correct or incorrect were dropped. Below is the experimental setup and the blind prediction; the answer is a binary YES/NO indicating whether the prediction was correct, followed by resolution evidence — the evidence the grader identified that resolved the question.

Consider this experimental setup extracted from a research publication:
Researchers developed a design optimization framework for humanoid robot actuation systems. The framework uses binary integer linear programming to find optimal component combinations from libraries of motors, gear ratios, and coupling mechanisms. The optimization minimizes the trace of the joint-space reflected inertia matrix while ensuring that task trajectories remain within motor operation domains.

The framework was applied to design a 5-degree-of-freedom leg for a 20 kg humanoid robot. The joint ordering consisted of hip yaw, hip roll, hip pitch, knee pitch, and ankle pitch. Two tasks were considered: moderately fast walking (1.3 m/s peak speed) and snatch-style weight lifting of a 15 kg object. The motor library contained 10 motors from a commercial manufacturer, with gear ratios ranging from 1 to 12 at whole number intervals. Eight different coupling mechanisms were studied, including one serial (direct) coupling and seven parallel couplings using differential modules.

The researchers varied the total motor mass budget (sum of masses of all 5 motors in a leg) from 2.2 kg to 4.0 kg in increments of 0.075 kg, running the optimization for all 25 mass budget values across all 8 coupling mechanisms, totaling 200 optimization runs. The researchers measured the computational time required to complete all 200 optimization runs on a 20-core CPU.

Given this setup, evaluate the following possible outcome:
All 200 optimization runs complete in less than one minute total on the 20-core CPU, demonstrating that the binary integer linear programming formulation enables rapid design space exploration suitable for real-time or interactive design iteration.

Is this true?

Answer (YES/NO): NO